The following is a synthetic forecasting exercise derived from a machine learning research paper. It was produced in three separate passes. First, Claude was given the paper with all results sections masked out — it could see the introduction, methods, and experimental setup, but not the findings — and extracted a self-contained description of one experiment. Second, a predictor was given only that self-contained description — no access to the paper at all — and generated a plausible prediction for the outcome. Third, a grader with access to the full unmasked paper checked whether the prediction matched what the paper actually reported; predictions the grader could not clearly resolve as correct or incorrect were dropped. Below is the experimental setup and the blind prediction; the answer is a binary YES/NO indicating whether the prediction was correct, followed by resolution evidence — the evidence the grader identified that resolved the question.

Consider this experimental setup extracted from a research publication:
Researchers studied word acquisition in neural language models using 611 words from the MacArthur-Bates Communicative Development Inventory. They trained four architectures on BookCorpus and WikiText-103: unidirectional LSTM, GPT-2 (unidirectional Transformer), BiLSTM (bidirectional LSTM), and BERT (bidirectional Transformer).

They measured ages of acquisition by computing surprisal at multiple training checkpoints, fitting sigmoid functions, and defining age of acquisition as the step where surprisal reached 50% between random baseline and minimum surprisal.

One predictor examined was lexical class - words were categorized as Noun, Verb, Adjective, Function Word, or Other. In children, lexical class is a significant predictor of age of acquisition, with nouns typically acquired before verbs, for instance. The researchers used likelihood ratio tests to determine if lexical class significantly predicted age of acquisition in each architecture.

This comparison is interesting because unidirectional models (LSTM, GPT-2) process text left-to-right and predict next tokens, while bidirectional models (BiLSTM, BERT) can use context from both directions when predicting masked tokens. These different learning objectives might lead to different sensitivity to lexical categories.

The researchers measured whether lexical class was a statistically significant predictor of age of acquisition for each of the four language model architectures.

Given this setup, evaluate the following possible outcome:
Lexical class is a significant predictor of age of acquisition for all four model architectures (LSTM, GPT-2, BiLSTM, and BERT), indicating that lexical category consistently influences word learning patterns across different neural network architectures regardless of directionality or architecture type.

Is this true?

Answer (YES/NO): NO